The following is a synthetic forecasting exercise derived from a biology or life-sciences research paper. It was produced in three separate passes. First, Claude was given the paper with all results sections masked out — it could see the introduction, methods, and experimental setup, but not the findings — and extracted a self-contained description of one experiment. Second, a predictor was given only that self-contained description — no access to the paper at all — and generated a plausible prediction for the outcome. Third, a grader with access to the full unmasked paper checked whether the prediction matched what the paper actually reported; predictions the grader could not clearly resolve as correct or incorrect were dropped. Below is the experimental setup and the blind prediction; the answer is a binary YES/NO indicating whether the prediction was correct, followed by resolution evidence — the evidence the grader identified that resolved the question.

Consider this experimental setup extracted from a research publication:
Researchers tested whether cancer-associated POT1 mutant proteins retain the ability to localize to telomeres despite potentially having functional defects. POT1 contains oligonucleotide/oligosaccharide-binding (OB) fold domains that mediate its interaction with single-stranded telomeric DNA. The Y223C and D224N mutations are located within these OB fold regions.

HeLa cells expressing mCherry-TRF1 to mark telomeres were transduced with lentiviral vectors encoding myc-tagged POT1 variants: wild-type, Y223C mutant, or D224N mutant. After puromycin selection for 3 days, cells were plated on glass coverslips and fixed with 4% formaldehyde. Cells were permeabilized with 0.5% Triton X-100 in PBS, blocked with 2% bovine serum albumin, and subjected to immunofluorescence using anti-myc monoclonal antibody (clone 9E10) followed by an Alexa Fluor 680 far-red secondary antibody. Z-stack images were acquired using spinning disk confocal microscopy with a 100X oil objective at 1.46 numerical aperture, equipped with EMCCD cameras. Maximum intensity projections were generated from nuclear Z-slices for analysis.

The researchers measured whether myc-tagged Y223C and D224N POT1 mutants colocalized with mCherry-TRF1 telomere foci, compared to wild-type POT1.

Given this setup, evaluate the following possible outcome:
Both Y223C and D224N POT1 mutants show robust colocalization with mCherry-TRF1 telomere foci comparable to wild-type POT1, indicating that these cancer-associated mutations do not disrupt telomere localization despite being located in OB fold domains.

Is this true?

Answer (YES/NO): YES